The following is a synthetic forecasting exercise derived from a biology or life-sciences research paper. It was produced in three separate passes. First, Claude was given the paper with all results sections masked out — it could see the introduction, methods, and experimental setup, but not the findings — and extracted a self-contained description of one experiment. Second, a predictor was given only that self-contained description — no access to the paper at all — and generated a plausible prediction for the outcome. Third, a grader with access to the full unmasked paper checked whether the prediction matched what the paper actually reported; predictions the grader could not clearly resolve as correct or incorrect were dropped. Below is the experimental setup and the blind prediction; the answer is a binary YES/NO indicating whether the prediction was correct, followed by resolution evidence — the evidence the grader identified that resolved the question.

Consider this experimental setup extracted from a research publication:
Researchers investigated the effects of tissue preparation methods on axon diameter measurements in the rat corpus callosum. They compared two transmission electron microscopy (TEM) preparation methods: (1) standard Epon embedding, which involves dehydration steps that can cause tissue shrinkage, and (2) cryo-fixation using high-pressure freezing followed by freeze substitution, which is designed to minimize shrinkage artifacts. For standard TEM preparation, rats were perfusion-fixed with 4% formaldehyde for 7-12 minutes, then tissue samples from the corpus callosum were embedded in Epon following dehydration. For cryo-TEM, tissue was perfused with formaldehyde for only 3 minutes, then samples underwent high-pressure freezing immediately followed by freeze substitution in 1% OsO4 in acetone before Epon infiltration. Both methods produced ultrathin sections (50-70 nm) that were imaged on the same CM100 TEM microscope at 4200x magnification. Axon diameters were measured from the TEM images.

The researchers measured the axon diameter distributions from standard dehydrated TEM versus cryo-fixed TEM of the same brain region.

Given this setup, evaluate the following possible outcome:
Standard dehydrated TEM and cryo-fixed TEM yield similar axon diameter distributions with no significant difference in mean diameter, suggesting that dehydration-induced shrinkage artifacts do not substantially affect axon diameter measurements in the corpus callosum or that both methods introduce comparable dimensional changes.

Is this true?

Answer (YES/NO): NO